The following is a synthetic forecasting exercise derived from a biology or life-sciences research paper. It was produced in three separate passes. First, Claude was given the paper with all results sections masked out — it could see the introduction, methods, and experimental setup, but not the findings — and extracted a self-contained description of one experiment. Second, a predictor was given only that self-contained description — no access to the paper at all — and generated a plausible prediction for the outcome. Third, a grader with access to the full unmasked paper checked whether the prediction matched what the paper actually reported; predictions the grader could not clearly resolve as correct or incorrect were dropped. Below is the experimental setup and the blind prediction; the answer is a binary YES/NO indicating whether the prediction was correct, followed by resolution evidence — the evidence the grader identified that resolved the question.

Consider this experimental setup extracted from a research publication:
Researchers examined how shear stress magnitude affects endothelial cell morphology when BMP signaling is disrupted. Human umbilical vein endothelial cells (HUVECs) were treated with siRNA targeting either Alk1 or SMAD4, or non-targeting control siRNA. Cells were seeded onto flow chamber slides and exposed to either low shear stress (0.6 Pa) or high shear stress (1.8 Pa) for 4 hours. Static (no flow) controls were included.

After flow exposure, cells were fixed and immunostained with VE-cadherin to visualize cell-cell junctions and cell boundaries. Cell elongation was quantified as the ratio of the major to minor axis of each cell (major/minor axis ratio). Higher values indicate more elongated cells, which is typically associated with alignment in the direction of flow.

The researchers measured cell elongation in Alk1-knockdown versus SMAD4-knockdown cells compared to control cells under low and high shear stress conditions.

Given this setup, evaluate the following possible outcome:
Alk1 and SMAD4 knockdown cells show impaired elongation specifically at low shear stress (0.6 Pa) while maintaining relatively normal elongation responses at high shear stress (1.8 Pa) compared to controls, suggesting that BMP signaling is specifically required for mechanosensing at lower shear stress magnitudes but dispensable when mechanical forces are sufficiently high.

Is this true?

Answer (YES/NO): NO